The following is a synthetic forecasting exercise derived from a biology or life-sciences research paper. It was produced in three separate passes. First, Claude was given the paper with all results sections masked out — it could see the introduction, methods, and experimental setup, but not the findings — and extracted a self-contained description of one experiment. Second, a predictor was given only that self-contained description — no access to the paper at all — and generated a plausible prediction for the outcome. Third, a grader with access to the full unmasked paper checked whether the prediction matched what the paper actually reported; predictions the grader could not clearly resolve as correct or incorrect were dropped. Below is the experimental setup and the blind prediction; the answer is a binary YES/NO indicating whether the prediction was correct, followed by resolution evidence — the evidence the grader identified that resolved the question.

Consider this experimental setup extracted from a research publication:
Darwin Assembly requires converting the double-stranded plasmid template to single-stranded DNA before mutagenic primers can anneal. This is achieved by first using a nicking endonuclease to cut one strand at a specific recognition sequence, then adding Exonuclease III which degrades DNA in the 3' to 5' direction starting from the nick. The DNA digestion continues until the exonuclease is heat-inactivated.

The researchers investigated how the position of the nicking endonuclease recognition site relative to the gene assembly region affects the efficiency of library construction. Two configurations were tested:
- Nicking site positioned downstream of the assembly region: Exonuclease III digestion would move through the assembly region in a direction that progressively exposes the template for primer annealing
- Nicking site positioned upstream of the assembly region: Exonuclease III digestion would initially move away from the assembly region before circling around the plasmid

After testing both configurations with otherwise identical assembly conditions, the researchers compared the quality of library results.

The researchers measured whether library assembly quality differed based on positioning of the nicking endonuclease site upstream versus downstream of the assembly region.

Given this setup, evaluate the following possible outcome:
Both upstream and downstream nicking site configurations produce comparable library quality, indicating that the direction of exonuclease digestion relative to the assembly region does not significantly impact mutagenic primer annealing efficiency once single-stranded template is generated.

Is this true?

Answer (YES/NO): NO